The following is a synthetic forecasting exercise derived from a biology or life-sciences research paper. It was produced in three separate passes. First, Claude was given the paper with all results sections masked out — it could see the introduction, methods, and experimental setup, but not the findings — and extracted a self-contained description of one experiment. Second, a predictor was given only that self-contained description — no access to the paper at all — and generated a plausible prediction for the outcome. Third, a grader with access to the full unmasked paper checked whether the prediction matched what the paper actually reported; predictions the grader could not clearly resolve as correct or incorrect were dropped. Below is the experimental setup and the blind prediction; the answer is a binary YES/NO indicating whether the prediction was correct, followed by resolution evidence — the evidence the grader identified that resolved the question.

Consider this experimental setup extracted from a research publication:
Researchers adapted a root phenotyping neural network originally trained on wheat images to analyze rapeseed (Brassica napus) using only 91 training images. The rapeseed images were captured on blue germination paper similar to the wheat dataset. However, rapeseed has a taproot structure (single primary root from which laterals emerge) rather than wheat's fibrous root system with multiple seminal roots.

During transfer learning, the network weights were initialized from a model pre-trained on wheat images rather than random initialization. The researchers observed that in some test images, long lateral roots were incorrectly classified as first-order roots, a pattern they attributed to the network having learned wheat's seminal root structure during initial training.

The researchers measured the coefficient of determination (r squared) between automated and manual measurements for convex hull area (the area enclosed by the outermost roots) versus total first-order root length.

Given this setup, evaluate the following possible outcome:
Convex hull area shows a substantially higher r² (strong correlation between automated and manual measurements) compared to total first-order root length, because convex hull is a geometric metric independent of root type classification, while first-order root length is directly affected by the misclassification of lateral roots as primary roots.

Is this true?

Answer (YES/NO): YES